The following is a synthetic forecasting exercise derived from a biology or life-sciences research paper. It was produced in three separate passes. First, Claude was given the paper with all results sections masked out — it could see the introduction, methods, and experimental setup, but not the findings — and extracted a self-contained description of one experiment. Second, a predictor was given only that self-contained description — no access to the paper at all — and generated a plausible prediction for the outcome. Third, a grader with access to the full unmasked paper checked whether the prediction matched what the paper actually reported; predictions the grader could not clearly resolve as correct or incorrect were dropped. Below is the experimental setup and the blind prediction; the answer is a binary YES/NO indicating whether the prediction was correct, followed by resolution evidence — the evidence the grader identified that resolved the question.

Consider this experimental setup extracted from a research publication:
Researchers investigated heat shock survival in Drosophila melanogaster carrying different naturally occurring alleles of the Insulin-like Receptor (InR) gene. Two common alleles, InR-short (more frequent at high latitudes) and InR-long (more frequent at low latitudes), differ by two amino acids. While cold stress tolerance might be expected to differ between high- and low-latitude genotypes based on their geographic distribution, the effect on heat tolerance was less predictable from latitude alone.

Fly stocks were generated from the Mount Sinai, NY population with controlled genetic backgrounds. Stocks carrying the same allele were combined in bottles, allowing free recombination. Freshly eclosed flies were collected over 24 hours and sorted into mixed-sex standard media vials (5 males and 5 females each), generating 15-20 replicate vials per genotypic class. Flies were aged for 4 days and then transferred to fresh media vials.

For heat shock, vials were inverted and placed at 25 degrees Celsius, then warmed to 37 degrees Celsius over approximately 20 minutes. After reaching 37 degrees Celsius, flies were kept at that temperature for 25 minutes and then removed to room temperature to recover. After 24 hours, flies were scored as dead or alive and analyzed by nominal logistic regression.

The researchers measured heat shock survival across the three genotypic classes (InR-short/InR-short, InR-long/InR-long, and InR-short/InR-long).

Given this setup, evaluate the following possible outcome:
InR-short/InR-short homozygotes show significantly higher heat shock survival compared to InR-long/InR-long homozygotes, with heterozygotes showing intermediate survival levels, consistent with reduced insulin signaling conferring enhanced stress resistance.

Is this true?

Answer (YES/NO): NO